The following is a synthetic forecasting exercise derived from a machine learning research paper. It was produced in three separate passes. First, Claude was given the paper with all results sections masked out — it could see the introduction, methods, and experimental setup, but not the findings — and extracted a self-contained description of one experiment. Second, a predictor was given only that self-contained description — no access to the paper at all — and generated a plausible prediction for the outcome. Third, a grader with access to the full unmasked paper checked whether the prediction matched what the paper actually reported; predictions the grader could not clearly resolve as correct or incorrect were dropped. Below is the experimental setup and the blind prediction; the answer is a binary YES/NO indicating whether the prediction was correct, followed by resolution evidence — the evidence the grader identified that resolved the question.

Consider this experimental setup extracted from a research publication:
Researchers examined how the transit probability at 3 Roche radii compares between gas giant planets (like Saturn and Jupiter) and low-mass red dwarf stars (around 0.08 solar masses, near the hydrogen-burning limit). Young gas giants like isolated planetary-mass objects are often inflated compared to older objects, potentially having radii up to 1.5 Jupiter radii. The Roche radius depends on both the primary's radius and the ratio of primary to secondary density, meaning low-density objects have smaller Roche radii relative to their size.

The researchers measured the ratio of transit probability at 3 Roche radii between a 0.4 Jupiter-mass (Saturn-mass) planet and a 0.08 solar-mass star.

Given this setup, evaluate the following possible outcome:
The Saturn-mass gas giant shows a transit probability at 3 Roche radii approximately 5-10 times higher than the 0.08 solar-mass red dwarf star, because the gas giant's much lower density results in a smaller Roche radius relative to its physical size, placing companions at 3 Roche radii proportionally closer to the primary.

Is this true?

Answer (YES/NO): YES